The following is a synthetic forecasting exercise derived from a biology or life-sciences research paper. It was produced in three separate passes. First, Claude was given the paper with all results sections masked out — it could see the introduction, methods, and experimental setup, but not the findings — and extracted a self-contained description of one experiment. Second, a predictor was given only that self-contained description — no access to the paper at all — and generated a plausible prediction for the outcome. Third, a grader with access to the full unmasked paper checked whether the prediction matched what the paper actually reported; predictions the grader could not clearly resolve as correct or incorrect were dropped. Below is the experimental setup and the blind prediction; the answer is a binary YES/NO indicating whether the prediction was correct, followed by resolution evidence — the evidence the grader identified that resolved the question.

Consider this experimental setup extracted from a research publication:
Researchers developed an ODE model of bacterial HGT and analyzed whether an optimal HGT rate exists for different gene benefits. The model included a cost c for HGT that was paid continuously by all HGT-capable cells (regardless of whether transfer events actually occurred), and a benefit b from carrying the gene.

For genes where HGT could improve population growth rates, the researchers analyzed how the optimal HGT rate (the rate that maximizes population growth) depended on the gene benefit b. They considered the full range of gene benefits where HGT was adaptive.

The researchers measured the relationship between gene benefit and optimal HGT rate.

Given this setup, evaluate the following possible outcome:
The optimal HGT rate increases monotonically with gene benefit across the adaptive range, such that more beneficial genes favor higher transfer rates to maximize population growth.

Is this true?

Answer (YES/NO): NO